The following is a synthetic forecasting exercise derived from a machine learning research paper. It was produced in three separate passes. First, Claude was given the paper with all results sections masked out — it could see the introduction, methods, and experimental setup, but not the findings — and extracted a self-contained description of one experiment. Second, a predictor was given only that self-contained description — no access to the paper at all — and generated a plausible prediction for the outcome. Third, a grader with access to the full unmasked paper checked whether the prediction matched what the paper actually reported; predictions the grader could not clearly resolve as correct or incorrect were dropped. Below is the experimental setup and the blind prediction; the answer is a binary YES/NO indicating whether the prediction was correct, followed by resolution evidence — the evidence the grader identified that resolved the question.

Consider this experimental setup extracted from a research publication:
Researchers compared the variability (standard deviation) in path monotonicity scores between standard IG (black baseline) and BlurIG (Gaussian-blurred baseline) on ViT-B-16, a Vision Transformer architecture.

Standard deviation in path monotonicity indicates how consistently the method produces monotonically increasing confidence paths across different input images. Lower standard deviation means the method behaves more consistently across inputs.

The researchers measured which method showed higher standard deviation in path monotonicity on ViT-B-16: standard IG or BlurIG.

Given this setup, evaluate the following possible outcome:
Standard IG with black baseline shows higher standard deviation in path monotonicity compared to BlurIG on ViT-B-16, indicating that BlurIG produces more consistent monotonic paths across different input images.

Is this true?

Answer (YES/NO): NO